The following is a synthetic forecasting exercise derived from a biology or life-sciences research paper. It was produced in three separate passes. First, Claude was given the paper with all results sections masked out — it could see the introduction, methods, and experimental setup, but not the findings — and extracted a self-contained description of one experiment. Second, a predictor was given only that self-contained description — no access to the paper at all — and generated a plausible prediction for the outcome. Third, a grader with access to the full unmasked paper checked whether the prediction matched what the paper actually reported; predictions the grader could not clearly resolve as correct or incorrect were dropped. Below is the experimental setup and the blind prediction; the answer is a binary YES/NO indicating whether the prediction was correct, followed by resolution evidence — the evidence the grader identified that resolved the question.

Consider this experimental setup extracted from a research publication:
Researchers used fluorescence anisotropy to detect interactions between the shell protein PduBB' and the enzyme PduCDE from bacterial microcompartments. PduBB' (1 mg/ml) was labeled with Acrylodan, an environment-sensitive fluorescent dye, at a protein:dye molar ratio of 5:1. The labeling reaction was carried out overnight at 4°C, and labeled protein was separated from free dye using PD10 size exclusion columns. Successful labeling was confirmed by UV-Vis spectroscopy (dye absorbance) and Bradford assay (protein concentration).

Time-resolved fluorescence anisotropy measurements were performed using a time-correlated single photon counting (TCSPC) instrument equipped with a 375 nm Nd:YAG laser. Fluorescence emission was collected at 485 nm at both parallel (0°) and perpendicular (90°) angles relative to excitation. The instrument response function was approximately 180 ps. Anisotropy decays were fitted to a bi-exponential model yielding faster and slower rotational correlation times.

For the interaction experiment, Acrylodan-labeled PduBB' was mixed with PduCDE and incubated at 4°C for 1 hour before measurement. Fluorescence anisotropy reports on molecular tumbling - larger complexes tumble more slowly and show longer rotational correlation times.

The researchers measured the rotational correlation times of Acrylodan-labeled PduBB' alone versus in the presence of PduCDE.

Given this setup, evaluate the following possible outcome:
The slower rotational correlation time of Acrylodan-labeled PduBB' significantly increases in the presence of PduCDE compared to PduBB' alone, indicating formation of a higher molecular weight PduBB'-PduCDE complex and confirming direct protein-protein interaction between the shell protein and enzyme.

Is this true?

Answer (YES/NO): YES